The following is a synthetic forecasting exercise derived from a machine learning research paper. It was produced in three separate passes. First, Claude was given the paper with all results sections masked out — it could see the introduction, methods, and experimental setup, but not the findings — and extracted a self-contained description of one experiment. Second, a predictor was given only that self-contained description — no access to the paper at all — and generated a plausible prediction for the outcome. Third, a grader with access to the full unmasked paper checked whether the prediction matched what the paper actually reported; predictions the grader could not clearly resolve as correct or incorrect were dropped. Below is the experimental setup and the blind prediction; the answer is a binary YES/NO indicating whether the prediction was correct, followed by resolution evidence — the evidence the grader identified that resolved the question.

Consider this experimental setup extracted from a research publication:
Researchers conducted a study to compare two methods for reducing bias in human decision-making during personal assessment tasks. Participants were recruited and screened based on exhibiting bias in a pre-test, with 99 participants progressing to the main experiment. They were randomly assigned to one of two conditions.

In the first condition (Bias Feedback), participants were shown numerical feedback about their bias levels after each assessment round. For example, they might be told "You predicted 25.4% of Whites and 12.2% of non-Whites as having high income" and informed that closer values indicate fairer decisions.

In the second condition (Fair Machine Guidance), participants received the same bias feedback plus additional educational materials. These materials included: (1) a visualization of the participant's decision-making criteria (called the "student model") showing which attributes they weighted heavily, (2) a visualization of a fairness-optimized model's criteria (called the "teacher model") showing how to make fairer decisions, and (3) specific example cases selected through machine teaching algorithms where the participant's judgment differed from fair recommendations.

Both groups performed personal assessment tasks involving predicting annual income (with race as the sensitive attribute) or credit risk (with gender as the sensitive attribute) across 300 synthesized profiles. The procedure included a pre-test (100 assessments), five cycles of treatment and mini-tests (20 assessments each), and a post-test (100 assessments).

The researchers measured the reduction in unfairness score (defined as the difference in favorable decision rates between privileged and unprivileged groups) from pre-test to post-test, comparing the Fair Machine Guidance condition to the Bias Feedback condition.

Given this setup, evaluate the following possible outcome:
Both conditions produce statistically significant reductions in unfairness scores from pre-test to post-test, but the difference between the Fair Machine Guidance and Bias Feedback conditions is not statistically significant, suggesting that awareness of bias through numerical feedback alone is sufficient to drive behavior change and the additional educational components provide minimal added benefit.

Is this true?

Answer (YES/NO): NO